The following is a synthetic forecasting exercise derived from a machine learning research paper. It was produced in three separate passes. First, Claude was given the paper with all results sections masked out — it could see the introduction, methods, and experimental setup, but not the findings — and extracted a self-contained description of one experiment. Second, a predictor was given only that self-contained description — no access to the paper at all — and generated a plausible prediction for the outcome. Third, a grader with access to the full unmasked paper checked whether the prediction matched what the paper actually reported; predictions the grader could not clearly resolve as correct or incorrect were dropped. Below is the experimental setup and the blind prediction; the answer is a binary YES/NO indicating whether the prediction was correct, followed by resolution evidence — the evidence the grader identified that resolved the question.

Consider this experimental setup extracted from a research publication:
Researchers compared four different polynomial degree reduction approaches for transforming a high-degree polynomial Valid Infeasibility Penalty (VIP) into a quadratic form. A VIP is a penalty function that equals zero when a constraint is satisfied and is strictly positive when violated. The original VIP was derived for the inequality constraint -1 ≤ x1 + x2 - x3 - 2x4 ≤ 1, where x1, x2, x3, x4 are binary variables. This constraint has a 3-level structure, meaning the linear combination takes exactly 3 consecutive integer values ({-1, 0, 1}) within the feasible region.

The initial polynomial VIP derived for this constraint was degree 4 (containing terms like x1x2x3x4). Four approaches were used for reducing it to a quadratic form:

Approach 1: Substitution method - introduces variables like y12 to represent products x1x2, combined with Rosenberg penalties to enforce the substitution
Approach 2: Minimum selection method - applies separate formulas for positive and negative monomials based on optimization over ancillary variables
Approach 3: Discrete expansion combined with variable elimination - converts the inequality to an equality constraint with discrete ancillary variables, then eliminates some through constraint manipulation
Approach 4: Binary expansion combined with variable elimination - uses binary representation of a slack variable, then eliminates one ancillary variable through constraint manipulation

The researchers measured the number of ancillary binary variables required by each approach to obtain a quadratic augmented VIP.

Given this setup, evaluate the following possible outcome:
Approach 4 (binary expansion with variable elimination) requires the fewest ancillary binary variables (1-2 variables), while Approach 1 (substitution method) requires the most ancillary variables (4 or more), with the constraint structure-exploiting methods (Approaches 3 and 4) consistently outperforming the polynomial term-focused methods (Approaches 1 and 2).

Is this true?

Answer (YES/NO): NO